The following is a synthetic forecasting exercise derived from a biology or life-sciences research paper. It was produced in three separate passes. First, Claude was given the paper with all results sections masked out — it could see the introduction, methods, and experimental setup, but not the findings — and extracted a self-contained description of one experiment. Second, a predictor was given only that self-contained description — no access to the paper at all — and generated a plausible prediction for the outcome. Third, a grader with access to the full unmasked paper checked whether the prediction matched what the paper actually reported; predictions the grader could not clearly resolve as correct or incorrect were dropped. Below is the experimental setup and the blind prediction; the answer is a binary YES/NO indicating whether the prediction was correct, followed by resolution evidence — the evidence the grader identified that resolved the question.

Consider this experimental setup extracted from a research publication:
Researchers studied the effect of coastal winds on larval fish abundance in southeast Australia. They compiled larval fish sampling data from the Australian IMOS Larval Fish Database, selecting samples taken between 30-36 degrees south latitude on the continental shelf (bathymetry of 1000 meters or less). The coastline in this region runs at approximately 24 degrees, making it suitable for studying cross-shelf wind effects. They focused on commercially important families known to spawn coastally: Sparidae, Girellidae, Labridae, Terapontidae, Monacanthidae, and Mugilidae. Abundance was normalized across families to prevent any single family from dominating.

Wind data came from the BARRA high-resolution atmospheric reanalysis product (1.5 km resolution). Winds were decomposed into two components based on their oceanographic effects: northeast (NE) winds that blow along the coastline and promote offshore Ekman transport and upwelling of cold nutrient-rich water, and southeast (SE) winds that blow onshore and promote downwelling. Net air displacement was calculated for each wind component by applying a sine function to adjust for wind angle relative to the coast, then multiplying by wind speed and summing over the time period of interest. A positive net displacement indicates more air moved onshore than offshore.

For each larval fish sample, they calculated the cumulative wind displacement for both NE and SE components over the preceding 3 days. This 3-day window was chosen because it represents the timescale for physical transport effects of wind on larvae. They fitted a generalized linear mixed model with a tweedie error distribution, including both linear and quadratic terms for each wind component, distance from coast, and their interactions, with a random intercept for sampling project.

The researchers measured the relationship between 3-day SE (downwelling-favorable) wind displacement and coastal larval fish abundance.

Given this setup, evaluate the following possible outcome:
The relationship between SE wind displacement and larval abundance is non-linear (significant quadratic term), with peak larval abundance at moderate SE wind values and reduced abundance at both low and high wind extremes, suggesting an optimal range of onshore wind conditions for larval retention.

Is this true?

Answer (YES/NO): NO